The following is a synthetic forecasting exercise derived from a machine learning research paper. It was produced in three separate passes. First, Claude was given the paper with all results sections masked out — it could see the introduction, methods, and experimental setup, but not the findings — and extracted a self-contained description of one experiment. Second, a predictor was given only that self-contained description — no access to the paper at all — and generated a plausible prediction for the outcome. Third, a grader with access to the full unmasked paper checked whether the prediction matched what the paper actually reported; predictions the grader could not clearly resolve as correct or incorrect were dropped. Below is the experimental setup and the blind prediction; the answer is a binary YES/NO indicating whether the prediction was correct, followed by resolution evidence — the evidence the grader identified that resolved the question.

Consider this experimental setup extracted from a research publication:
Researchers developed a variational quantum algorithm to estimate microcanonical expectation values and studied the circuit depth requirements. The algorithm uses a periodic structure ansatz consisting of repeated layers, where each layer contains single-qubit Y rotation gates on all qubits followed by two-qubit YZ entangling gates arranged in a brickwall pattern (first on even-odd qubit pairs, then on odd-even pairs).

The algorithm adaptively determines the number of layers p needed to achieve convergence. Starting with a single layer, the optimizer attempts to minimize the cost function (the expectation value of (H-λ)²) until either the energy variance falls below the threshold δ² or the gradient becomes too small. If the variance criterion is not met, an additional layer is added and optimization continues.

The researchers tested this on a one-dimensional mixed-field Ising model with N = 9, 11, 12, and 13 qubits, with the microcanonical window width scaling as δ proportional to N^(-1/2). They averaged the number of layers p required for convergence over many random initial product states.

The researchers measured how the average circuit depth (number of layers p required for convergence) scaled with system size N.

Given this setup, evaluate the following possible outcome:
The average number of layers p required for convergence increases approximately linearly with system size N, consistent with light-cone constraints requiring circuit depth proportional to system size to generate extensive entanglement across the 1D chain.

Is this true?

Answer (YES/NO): YES